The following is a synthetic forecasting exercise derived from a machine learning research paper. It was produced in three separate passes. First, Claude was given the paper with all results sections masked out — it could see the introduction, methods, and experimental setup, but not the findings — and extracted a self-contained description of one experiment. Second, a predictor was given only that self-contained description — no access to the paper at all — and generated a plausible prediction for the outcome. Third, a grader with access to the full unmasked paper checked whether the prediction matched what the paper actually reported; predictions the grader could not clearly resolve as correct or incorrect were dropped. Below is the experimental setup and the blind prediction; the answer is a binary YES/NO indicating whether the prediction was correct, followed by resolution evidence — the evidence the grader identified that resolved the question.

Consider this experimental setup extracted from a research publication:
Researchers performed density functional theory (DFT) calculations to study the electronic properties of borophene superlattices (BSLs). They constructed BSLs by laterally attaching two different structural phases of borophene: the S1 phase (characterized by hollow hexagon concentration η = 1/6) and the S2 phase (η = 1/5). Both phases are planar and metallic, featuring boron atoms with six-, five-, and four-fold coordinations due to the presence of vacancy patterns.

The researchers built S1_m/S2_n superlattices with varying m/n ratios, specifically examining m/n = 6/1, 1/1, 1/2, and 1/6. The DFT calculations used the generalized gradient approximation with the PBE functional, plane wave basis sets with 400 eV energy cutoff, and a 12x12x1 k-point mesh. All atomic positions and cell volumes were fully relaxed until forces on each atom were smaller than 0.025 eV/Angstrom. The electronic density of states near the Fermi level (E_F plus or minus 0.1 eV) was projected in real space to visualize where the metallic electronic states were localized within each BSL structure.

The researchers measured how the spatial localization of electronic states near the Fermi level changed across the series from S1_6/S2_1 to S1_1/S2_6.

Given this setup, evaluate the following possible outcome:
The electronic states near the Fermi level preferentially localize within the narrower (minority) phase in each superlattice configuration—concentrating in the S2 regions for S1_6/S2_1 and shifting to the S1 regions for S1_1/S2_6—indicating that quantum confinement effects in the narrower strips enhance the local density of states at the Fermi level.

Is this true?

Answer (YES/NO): NO